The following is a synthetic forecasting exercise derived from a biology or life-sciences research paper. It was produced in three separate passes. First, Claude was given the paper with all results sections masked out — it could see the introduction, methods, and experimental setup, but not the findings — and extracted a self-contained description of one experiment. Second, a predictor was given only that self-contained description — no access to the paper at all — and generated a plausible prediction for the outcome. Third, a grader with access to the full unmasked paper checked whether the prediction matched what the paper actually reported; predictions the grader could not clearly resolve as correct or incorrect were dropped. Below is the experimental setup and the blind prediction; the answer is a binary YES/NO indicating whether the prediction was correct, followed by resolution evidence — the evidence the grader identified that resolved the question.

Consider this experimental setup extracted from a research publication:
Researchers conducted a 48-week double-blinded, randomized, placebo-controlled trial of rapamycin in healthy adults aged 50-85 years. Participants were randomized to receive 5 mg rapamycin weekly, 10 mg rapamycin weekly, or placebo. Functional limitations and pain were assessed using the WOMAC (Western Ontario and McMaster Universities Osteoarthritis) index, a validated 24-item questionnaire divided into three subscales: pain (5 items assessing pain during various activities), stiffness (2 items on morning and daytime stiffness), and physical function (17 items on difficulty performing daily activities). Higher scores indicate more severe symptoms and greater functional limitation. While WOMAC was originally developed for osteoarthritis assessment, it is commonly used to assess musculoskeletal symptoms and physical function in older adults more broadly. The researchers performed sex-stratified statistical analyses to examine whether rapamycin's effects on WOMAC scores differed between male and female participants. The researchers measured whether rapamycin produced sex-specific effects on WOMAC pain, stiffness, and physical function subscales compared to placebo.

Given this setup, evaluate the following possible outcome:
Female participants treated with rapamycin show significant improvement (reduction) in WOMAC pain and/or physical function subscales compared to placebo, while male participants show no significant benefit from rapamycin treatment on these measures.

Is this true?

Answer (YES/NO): YES